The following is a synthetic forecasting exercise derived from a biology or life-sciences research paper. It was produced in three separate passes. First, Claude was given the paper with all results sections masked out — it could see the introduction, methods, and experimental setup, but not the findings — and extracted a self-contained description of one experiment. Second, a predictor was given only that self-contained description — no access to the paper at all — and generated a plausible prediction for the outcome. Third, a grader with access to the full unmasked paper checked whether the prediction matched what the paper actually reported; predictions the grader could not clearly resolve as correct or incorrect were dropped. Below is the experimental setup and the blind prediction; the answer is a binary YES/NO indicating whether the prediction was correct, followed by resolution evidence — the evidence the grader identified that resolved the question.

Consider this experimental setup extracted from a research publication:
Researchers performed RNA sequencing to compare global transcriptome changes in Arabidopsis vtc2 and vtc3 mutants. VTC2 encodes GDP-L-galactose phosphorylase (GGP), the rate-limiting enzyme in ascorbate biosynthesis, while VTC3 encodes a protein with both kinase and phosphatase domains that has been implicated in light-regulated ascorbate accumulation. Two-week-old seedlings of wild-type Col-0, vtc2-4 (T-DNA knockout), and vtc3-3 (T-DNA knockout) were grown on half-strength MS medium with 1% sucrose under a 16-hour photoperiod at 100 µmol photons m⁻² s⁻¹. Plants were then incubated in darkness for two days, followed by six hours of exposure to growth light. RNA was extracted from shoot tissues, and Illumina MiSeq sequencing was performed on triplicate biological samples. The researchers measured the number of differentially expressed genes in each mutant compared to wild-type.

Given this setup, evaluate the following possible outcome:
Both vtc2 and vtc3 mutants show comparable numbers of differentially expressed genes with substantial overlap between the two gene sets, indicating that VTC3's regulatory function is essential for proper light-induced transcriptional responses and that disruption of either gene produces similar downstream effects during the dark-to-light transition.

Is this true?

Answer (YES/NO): NO